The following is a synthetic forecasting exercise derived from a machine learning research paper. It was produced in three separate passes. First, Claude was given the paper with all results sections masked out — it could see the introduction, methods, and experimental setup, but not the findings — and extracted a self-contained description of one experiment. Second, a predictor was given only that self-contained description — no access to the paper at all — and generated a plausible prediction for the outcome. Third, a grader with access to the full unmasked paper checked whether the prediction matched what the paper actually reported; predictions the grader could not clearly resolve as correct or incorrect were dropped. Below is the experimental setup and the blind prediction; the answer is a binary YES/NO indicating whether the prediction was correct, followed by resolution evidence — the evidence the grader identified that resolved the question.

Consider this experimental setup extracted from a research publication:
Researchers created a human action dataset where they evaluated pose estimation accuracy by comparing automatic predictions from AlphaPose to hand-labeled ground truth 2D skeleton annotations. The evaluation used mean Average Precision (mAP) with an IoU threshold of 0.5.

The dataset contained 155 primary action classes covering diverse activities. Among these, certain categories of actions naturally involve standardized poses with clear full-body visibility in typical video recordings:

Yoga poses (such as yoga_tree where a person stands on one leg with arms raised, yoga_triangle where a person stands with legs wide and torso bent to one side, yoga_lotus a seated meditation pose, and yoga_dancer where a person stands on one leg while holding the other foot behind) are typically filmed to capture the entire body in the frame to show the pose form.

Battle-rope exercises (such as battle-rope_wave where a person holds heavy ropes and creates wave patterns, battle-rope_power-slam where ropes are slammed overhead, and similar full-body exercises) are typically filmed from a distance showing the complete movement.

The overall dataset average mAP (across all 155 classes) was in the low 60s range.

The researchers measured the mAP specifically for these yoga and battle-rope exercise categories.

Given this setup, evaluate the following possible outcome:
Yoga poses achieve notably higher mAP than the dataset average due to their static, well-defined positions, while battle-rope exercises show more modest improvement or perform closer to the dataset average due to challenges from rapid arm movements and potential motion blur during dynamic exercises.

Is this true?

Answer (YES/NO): NO